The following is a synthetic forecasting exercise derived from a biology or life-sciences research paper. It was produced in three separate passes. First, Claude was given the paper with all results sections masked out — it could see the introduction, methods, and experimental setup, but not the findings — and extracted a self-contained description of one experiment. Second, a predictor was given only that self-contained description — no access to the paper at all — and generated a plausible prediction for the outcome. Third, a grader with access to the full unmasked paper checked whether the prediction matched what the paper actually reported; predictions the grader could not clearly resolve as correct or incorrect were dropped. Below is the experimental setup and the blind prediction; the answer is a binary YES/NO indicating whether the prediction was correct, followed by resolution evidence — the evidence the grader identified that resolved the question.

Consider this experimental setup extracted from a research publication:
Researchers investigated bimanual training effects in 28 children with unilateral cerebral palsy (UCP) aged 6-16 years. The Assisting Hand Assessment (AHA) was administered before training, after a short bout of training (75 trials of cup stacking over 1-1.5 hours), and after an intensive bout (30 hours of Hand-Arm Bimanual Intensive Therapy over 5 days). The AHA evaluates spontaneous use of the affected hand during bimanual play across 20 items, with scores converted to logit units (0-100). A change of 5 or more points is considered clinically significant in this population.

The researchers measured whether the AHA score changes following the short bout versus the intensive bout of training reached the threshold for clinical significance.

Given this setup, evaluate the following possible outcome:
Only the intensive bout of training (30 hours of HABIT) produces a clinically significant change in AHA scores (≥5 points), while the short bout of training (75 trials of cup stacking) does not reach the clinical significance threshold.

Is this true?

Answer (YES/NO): YES